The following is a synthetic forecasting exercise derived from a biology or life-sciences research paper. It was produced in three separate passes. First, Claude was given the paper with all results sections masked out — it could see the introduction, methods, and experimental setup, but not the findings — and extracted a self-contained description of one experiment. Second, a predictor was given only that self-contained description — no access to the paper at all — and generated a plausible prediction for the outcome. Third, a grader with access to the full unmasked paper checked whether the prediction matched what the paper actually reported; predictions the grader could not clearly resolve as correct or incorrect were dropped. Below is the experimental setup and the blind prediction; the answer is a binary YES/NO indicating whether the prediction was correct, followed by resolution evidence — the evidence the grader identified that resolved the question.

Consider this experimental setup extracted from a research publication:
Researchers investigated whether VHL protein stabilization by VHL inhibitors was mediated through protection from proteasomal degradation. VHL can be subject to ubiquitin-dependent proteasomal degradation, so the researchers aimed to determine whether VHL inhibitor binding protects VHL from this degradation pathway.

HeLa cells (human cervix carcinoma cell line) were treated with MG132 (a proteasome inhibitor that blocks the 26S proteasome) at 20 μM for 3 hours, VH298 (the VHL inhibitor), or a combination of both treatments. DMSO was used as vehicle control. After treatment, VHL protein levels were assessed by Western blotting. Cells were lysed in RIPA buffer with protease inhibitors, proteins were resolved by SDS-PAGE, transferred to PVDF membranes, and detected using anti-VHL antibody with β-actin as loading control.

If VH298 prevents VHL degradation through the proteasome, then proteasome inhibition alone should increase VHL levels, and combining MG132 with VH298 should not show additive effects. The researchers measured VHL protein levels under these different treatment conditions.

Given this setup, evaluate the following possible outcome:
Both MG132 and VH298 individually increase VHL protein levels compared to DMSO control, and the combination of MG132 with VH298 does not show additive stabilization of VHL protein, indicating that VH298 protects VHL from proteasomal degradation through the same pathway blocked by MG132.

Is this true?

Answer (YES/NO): NO